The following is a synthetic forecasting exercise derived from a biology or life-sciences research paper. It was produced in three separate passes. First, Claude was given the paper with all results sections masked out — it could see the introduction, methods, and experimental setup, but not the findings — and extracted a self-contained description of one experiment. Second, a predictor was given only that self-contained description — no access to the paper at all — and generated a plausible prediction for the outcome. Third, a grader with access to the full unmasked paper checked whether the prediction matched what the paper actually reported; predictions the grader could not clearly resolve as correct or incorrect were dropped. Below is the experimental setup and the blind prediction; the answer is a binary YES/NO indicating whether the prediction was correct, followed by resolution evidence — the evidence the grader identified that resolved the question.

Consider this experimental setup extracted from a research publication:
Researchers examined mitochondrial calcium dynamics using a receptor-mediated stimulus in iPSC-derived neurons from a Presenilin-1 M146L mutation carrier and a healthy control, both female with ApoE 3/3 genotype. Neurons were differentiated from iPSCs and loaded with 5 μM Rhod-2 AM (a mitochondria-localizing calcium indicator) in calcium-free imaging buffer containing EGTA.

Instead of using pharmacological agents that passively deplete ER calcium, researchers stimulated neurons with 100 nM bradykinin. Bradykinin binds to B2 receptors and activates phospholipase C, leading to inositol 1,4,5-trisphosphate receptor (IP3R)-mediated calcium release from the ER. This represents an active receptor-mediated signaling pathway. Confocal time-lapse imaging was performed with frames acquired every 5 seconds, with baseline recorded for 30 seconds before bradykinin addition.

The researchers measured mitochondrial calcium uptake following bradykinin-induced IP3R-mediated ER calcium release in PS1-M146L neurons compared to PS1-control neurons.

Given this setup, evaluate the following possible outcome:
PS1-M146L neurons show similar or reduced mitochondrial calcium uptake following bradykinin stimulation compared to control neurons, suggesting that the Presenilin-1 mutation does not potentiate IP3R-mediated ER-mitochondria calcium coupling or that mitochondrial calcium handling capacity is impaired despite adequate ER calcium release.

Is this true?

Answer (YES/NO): YES